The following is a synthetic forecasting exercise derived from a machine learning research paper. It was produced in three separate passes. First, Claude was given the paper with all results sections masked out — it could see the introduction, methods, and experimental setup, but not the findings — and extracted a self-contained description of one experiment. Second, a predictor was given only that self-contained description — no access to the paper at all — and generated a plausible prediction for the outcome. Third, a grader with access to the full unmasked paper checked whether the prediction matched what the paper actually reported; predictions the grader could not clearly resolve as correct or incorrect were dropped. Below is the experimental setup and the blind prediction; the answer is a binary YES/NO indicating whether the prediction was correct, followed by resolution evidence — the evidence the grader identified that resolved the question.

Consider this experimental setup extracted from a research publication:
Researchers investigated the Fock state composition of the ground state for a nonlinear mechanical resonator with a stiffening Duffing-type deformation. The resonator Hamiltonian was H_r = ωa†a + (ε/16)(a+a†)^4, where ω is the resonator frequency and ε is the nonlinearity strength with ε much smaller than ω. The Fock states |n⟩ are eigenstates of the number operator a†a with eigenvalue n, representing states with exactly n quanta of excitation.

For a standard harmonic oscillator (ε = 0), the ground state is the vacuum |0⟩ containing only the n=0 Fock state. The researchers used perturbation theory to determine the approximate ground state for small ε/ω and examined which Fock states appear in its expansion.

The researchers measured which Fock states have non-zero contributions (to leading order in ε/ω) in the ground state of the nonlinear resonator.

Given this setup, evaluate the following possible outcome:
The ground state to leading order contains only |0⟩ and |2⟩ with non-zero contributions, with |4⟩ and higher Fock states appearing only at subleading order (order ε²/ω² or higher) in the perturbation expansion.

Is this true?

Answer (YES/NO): NO